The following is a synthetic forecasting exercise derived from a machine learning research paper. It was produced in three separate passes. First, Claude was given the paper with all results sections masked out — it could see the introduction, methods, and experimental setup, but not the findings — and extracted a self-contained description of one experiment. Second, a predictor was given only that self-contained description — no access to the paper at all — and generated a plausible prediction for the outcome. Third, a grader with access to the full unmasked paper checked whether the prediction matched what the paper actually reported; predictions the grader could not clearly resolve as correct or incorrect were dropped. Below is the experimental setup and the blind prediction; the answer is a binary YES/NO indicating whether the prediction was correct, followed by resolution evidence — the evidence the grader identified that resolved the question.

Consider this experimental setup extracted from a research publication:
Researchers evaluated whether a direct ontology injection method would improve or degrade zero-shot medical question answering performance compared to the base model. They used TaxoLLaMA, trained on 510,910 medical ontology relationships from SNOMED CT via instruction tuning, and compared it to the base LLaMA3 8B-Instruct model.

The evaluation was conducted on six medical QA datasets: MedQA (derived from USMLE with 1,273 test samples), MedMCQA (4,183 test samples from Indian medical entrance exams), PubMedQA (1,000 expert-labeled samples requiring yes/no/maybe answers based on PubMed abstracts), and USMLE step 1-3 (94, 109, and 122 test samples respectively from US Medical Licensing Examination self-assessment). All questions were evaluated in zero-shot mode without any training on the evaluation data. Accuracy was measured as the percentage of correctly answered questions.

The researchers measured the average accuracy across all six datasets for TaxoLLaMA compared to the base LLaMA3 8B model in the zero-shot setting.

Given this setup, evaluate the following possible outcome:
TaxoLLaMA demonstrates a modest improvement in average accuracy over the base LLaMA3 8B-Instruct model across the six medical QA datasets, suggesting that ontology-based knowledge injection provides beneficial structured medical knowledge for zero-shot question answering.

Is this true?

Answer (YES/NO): NO